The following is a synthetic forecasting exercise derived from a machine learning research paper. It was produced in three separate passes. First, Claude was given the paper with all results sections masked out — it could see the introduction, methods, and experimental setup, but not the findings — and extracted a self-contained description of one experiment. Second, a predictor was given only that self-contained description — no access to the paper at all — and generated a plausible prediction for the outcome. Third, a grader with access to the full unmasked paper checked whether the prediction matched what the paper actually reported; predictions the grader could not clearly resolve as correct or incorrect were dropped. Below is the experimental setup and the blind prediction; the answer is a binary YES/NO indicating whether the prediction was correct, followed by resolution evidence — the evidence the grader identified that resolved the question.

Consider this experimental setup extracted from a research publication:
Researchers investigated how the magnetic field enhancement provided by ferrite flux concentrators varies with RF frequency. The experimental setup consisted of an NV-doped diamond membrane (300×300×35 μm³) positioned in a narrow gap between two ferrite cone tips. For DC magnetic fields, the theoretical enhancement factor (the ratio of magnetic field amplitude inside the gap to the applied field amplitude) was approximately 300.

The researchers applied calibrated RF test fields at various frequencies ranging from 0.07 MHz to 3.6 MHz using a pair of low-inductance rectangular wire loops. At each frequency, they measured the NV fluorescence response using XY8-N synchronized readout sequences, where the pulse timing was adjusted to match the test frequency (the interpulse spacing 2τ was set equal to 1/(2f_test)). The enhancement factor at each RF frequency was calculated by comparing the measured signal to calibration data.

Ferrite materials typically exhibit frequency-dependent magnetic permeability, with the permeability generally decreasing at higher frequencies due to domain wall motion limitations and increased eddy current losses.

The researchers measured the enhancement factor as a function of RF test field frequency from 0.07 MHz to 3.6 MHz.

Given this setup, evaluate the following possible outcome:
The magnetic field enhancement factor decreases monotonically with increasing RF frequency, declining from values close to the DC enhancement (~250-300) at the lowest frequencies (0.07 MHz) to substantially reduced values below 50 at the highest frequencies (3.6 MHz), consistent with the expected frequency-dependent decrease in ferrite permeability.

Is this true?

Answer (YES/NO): NO